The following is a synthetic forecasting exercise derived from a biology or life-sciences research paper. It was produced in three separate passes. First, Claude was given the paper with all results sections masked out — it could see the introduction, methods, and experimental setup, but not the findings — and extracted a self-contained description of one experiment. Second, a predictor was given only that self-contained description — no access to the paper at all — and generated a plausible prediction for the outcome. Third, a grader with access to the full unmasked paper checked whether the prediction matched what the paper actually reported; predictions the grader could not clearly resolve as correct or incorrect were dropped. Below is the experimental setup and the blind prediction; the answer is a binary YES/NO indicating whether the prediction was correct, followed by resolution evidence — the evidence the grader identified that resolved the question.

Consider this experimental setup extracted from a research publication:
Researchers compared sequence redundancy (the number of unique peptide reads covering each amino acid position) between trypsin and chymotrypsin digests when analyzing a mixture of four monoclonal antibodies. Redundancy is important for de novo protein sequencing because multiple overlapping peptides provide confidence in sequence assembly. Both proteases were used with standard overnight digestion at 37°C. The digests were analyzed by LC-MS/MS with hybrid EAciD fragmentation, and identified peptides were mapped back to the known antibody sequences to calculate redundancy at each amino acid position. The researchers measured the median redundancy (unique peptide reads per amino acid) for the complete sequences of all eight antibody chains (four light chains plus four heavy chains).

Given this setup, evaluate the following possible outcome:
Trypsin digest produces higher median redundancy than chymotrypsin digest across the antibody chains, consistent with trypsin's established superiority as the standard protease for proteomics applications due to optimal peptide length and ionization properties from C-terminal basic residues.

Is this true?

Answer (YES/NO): NO